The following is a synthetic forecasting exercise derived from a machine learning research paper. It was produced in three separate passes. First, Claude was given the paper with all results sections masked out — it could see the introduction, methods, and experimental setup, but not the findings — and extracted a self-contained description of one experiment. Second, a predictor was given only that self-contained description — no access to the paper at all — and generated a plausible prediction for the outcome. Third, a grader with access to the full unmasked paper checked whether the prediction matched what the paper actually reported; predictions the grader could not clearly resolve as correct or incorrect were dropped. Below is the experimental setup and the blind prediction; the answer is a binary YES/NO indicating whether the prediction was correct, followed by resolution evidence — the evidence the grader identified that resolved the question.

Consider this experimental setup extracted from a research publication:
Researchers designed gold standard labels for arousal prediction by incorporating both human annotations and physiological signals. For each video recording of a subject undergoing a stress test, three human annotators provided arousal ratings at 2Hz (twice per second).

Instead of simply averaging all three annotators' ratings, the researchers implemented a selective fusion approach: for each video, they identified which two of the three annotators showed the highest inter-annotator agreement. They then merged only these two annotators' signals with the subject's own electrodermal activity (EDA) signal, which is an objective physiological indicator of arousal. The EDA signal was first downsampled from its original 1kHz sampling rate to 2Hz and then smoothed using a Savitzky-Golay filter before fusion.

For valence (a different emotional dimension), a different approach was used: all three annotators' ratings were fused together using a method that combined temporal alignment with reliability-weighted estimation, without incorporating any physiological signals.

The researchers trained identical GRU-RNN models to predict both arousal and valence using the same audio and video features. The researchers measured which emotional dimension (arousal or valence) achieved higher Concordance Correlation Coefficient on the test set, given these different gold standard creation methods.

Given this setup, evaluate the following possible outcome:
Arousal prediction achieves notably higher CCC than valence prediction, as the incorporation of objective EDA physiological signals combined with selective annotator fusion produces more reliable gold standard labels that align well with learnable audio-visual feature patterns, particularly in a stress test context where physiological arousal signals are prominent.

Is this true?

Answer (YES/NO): NO